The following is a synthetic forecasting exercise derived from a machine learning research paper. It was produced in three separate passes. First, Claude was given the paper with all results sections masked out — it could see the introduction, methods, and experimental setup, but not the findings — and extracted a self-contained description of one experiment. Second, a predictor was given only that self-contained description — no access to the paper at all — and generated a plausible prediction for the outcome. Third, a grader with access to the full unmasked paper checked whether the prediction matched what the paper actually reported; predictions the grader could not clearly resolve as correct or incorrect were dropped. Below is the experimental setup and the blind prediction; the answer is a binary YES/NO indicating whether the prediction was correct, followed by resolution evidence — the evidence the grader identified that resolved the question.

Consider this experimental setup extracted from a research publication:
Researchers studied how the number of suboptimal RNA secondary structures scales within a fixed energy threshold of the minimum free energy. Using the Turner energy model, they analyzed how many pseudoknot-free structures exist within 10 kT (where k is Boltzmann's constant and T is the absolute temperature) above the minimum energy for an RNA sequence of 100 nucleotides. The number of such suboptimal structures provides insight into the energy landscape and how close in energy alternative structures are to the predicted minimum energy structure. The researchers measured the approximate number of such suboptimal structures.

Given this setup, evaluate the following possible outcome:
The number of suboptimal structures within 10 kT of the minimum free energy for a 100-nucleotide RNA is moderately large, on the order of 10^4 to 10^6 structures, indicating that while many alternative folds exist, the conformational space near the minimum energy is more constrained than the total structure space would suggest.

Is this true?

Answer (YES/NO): YES